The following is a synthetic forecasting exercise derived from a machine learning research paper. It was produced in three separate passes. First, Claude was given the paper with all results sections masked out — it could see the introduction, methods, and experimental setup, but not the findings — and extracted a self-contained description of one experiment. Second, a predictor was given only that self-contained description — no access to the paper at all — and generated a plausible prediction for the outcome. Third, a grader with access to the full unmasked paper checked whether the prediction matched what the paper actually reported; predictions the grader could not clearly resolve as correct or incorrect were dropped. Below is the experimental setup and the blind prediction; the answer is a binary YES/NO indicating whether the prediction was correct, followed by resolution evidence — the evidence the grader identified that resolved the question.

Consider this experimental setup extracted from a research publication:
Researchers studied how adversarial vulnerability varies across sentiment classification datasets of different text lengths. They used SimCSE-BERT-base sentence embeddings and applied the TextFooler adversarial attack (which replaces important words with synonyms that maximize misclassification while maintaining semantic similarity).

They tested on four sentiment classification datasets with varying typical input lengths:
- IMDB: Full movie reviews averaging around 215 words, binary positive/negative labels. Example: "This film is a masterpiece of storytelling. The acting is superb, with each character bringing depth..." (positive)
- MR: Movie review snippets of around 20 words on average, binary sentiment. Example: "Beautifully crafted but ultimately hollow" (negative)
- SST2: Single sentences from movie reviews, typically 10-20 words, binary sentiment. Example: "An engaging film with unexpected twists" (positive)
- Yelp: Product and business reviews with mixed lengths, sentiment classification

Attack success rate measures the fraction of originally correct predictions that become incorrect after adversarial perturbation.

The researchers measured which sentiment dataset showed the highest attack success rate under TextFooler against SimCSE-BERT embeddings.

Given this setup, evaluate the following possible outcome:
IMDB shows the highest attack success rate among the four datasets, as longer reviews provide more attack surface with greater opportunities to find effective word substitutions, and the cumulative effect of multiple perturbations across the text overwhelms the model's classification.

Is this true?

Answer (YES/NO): NO